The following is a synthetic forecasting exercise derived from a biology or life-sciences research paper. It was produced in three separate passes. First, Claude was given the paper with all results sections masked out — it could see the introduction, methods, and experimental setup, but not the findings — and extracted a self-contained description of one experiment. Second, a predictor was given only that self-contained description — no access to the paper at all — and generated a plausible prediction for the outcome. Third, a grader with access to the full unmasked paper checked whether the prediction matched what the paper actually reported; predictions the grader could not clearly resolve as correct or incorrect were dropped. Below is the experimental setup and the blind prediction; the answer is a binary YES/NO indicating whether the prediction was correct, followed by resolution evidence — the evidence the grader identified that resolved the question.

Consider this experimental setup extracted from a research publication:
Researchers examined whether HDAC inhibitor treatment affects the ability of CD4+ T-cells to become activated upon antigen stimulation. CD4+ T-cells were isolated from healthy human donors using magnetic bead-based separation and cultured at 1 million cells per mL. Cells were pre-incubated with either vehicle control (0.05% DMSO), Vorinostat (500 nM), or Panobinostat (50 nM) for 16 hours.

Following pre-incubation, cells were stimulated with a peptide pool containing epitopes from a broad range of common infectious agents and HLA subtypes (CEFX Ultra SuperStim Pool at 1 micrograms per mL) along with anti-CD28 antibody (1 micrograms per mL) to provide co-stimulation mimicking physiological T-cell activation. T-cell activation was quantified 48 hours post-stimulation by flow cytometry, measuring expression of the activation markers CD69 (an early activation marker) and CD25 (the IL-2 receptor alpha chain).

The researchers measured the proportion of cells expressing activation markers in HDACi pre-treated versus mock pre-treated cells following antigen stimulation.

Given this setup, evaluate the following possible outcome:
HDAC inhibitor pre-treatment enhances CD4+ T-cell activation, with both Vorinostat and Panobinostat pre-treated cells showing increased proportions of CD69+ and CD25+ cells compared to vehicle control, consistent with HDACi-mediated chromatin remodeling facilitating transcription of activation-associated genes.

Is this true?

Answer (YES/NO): NO